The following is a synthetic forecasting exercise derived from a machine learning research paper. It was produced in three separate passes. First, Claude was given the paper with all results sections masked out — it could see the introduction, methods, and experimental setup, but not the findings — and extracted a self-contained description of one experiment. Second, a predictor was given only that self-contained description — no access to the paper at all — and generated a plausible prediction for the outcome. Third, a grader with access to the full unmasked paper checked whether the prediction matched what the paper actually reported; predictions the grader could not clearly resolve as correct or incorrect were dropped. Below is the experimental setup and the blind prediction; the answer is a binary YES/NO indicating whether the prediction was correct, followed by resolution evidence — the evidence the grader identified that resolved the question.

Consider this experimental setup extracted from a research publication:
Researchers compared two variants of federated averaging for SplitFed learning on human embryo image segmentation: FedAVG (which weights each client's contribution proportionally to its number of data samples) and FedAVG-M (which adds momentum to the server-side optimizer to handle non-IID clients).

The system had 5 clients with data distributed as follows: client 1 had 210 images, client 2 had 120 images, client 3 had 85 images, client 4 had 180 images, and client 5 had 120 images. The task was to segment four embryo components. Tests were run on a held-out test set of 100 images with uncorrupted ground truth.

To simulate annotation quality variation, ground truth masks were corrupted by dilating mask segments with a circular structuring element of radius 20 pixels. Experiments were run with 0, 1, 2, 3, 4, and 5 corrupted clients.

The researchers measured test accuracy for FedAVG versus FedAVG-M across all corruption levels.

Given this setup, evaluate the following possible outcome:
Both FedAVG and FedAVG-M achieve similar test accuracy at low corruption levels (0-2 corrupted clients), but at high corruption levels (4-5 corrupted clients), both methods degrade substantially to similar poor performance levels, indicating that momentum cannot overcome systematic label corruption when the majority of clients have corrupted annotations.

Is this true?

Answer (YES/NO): NO